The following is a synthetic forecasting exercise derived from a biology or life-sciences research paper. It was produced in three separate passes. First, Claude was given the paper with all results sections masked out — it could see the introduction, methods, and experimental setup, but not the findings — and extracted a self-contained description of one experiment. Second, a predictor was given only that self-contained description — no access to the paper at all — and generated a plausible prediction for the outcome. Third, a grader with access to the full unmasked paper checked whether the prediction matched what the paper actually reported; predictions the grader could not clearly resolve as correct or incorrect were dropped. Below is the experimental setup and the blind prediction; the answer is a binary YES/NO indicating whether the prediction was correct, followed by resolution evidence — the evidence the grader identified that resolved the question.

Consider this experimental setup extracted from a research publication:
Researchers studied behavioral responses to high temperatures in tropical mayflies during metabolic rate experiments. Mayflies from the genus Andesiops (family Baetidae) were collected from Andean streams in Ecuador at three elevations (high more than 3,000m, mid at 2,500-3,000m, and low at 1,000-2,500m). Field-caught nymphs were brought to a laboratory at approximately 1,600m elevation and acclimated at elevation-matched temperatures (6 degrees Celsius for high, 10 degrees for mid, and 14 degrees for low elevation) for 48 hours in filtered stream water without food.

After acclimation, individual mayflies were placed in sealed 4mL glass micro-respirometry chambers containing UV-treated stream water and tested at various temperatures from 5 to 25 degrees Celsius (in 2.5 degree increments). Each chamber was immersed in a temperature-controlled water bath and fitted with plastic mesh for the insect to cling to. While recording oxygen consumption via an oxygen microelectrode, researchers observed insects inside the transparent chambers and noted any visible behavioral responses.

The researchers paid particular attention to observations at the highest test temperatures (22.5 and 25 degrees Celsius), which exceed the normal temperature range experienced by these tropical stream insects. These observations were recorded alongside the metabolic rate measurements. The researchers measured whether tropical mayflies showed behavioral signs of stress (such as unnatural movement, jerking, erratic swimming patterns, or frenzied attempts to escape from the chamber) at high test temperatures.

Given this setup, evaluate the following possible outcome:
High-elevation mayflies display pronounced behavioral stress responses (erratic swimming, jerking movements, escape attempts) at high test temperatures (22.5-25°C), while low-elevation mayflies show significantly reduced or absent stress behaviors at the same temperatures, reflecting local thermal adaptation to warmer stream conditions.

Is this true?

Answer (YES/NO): NO